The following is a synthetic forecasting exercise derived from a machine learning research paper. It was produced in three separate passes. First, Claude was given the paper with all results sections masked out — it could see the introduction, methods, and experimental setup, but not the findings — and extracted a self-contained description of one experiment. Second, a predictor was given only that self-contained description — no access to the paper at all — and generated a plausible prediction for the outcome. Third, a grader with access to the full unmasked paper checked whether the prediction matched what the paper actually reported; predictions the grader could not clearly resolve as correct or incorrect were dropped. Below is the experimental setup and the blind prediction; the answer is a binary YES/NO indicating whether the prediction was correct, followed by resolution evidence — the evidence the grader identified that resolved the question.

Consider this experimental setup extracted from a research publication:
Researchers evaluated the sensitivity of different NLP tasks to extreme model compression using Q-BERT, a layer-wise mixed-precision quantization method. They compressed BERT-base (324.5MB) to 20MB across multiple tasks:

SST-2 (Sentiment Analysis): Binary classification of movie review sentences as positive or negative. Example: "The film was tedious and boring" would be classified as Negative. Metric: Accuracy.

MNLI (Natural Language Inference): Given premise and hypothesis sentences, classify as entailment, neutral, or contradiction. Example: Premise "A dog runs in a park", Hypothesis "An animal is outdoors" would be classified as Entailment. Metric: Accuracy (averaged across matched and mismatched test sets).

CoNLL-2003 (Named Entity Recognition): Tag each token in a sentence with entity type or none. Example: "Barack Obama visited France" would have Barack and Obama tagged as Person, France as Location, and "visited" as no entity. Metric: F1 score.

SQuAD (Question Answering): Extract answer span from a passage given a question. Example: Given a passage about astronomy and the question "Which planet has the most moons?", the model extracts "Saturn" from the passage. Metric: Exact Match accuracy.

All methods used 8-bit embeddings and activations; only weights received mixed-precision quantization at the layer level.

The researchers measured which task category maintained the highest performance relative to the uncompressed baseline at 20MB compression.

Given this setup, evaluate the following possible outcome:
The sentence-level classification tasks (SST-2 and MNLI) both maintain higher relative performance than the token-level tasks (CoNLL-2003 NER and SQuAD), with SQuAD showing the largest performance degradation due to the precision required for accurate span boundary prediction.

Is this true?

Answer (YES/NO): NO